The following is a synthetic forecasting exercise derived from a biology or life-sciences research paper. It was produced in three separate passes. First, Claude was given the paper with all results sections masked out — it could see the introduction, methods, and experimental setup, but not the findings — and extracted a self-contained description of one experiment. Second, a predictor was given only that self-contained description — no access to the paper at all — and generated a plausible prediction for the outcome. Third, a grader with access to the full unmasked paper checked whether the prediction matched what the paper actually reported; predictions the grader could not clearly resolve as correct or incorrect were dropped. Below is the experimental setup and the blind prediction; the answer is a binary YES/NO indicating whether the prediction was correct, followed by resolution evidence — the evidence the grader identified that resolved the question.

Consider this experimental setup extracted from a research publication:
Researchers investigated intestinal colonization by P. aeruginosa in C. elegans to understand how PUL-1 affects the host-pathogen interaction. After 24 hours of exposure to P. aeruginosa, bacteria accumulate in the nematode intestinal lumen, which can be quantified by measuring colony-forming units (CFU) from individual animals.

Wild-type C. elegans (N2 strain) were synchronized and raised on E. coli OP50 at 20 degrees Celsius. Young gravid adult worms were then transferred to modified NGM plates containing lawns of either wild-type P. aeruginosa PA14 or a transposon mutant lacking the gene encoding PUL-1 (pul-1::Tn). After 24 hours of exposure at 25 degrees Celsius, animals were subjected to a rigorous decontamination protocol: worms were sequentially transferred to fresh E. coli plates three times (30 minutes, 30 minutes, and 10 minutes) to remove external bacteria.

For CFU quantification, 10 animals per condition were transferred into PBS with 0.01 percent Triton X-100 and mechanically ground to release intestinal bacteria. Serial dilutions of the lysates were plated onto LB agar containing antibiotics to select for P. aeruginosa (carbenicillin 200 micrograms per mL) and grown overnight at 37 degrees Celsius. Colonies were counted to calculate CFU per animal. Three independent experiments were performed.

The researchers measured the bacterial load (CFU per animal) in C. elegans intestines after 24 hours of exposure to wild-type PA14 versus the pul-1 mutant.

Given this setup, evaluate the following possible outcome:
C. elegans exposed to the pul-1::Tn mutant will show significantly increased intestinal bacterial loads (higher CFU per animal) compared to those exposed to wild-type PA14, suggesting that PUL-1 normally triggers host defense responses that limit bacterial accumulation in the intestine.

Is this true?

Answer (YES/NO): YES